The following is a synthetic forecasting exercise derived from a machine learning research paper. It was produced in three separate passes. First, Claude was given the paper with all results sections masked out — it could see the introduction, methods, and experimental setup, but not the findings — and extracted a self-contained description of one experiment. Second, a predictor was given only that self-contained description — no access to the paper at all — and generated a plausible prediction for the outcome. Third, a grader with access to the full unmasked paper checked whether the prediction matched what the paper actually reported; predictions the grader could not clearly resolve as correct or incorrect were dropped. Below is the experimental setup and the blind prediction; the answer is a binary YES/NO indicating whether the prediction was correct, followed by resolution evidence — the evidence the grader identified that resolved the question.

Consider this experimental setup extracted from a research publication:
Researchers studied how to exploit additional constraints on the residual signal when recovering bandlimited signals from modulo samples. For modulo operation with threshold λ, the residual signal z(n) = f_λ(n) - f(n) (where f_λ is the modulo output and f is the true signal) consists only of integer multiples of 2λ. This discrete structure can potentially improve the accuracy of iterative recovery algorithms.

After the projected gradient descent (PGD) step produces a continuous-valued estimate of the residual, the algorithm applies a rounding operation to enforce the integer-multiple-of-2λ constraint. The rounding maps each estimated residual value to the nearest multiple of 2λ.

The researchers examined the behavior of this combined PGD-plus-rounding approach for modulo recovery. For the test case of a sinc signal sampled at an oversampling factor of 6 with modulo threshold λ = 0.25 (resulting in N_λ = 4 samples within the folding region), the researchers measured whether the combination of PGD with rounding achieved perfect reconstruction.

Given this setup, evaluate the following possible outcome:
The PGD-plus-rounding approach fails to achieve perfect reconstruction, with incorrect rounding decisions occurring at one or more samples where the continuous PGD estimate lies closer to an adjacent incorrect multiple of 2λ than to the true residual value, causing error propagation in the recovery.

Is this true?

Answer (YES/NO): NO